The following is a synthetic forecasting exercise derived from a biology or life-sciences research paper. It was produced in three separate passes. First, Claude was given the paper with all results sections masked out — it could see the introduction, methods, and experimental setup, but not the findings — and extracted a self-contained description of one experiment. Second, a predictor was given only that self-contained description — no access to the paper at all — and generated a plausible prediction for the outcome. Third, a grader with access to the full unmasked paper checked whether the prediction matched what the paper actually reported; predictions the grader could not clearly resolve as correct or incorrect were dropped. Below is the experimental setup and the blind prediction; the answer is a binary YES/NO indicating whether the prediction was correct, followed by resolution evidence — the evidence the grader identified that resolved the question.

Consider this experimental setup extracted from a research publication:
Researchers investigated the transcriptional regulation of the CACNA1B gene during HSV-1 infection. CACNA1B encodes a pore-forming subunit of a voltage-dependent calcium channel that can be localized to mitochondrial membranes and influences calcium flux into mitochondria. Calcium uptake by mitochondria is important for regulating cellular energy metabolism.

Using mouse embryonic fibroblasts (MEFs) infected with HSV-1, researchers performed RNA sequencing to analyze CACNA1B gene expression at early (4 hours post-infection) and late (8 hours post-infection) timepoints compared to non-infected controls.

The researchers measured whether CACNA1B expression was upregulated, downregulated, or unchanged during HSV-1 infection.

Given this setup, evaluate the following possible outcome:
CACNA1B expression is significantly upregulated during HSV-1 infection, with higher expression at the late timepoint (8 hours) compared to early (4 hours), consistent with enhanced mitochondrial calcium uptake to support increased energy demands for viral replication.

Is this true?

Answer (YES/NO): NO